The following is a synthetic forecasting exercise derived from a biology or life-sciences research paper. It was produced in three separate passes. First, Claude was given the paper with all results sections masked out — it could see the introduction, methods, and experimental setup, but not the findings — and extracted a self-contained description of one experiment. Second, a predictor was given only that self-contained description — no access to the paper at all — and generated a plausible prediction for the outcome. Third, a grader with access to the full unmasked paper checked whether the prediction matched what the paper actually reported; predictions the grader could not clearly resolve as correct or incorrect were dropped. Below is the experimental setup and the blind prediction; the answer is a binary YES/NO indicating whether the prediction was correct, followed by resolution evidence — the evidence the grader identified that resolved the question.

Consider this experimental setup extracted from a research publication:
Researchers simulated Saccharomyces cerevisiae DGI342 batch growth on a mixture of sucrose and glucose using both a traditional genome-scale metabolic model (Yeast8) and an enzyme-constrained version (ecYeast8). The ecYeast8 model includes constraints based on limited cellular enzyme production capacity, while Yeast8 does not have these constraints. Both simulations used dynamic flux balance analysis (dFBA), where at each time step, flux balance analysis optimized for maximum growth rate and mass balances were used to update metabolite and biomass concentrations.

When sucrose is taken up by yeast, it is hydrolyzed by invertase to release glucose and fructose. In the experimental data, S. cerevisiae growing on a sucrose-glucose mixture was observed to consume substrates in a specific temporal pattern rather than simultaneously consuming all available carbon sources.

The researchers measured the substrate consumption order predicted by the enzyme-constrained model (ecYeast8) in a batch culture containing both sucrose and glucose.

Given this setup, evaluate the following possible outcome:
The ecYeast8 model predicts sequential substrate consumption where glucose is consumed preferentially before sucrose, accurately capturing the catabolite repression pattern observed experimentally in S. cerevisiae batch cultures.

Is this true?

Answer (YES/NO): YES